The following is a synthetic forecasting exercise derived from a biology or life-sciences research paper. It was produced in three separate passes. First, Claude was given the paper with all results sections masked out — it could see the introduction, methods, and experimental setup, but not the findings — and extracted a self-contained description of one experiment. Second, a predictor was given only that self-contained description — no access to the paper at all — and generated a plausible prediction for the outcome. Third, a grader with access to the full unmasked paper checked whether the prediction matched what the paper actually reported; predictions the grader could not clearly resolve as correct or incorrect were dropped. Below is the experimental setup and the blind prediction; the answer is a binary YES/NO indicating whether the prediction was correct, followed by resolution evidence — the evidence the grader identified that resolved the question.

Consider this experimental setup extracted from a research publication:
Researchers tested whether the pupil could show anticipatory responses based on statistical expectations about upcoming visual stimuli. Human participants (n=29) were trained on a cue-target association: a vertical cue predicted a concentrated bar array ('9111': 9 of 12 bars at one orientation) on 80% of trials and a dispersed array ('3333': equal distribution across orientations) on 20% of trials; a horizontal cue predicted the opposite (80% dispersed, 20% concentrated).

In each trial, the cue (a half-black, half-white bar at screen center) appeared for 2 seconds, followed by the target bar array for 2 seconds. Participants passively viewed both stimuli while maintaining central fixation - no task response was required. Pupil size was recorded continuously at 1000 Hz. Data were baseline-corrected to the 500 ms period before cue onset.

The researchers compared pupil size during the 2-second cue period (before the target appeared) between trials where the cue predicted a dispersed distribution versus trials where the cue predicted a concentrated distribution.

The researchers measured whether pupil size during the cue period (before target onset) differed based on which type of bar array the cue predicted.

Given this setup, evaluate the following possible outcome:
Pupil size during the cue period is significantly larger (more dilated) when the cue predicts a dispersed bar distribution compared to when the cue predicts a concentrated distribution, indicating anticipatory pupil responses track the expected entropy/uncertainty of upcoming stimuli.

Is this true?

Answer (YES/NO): YES